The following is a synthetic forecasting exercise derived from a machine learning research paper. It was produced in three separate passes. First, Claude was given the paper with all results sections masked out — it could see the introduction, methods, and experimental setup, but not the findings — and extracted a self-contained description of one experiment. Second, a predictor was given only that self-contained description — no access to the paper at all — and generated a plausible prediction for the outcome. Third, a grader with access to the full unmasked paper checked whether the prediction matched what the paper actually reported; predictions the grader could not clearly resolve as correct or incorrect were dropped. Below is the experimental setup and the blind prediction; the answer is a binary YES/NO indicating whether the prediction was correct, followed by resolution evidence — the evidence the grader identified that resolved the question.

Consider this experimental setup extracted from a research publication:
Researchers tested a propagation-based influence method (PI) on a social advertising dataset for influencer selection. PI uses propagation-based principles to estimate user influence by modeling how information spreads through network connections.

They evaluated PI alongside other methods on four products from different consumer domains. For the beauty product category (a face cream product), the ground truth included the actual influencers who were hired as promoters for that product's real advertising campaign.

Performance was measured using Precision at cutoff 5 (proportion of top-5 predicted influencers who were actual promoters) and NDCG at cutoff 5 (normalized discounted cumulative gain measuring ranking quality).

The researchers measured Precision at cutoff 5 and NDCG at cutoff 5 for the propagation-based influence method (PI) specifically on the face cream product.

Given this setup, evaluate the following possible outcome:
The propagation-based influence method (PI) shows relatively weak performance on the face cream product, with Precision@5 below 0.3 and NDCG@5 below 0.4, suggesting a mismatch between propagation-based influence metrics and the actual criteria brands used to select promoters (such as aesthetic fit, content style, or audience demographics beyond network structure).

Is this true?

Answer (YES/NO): NO